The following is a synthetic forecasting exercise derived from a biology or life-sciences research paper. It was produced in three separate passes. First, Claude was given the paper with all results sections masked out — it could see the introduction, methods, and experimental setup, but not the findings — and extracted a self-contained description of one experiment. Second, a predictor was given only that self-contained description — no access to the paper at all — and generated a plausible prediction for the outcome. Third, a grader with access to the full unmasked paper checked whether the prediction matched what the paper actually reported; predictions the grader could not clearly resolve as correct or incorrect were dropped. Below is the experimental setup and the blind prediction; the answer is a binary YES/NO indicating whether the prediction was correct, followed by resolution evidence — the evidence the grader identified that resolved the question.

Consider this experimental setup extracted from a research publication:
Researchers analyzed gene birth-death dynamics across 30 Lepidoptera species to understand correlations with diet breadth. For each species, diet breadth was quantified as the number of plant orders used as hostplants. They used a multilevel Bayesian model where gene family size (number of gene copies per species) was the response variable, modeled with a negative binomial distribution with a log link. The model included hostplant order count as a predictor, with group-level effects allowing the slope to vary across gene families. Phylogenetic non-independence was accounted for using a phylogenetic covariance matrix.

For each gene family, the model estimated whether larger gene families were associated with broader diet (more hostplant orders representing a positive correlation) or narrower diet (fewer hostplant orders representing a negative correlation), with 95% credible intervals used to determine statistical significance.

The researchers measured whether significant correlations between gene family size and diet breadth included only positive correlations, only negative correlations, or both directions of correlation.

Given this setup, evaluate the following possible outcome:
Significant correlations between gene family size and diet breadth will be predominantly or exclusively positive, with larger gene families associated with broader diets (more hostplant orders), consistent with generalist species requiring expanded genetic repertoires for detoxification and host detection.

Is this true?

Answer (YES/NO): NO